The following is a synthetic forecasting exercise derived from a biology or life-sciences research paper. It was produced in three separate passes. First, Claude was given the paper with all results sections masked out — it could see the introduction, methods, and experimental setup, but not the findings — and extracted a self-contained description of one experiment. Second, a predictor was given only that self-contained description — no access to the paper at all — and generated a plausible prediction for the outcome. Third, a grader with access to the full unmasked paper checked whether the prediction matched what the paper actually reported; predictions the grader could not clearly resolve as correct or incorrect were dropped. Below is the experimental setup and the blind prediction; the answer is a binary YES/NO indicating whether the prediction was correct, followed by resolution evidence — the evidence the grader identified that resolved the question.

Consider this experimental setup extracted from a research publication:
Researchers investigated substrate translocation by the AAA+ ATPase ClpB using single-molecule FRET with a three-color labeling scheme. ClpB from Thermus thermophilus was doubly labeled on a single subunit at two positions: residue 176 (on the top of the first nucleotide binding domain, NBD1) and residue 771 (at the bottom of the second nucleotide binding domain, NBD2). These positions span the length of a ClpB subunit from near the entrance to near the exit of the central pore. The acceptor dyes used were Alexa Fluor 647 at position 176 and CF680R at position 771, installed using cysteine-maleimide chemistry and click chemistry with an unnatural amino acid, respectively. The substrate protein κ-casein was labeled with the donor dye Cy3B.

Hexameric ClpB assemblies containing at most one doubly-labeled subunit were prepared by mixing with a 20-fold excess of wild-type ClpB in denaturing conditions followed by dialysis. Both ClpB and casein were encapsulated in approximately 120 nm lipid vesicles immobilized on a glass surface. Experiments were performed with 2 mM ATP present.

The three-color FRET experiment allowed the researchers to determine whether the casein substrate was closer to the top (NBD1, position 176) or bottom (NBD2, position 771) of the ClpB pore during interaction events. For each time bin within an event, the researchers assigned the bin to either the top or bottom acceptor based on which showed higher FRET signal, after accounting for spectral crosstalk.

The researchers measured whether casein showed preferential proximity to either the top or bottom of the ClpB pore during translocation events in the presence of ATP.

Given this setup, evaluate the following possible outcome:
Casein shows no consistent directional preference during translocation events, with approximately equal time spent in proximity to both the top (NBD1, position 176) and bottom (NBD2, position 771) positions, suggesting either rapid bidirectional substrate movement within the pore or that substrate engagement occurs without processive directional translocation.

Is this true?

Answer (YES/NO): NO